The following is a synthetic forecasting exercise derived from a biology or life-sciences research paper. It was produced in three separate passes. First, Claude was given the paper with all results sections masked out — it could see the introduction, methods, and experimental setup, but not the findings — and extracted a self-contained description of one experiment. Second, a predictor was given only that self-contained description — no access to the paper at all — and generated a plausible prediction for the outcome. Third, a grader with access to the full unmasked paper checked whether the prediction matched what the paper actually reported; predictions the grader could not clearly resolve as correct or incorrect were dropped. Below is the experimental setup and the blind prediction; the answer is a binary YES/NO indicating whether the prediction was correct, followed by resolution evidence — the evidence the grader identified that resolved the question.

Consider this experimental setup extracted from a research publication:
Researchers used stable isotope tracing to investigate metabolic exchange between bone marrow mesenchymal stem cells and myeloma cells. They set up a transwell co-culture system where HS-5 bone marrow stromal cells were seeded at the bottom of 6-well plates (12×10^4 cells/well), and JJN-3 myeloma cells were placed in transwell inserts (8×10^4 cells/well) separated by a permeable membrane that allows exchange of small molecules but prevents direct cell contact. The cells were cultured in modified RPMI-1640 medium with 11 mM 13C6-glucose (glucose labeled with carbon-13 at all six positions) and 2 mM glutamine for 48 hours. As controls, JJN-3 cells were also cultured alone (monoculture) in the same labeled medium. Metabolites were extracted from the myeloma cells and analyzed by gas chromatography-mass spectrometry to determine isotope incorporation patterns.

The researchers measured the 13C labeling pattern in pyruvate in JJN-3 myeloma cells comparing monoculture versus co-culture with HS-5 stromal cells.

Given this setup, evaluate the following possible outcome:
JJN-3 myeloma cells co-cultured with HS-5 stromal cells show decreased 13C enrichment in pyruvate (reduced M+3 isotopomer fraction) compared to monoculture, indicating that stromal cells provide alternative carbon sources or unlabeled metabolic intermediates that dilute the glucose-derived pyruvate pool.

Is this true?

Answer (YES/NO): NO